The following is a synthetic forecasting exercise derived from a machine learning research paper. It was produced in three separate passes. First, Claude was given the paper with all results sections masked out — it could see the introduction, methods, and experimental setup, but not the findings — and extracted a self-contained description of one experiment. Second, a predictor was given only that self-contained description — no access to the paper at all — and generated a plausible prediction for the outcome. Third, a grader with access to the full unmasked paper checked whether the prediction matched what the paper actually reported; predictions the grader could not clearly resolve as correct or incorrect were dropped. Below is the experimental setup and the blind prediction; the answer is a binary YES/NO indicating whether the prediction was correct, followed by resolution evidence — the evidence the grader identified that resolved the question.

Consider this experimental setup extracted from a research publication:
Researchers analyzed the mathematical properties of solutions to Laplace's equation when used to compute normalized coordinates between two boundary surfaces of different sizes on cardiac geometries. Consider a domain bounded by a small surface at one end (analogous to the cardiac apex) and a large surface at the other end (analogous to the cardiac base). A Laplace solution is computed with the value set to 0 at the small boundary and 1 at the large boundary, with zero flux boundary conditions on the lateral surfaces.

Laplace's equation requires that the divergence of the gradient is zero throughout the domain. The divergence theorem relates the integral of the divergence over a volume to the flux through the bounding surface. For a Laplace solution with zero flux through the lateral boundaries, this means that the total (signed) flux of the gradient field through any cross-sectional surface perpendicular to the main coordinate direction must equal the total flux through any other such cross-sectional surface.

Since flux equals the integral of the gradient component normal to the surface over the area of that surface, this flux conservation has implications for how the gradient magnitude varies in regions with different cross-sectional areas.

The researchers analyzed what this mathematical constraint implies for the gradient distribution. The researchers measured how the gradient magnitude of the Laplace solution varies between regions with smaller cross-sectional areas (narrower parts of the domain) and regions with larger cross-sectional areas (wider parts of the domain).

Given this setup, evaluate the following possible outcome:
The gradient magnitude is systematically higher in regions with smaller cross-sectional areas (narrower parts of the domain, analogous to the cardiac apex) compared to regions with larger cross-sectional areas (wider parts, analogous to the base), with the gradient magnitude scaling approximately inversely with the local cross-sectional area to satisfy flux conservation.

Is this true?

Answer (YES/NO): YES